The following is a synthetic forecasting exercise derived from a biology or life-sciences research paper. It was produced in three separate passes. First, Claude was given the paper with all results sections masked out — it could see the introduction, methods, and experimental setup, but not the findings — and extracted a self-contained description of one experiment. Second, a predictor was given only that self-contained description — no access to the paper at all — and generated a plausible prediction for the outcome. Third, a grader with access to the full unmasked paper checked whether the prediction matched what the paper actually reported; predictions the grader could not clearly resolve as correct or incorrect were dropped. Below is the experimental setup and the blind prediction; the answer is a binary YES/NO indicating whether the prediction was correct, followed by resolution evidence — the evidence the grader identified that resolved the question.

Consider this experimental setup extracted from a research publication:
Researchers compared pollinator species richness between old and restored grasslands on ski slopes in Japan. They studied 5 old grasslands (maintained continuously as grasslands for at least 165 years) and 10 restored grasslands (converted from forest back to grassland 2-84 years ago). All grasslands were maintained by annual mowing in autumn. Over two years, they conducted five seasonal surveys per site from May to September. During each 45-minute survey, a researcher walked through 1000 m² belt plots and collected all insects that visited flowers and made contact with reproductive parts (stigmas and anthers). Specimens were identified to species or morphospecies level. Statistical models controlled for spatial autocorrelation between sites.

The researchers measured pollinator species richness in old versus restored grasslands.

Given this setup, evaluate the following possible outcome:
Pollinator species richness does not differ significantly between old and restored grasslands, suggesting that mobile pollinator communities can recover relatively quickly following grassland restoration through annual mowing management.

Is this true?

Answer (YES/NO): YES